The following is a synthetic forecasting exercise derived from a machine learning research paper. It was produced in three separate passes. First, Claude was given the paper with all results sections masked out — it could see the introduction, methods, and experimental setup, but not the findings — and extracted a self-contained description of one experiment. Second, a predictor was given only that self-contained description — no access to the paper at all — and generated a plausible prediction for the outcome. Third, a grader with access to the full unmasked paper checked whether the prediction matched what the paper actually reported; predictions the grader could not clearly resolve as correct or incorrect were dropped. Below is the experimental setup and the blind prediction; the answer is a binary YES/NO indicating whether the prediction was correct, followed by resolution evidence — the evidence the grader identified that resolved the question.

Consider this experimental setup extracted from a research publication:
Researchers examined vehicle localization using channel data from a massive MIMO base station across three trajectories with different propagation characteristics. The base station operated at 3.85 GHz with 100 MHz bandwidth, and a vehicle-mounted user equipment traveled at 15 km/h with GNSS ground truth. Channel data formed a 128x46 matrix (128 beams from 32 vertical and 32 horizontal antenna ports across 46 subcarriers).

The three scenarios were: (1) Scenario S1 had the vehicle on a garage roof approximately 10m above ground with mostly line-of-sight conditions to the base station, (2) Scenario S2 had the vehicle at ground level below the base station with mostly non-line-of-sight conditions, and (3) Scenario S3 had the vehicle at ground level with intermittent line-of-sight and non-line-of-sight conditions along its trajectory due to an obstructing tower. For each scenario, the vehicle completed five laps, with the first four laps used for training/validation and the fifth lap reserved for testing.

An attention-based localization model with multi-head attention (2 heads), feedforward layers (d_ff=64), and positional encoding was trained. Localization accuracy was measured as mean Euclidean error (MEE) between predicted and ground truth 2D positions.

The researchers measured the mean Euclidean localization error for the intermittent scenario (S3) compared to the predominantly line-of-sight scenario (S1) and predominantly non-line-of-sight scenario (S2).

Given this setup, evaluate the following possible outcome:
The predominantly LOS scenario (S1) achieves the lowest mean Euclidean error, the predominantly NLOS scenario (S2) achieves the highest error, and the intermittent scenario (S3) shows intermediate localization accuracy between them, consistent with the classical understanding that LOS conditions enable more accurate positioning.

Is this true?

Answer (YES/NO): NO